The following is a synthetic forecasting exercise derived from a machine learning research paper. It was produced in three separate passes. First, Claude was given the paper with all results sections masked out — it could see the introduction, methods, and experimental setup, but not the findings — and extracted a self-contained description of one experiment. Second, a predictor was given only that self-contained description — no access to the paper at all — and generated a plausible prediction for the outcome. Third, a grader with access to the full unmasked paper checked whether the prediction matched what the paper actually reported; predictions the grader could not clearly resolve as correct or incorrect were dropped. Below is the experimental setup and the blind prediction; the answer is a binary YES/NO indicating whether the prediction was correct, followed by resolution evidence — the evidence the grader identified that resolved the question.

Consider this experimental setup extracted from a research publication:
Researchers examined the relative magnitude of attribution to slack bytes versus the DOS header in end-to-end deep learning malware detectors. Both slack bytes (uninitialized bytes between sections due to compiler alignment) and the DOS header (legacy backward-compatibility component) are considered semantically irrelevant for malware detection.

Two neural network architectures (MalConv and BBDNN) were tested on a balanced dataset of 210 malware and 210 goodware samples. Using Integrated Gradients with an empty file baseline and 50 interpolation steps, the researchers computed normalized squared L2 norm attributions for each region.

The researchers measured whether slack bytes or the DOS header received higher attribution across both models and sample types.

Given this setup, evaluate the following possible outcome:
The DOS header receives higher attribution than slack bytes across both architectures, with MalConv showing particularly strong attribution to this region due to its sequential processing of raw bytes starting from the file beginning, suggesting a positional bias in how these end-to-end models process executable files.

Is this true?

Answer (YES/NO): NO